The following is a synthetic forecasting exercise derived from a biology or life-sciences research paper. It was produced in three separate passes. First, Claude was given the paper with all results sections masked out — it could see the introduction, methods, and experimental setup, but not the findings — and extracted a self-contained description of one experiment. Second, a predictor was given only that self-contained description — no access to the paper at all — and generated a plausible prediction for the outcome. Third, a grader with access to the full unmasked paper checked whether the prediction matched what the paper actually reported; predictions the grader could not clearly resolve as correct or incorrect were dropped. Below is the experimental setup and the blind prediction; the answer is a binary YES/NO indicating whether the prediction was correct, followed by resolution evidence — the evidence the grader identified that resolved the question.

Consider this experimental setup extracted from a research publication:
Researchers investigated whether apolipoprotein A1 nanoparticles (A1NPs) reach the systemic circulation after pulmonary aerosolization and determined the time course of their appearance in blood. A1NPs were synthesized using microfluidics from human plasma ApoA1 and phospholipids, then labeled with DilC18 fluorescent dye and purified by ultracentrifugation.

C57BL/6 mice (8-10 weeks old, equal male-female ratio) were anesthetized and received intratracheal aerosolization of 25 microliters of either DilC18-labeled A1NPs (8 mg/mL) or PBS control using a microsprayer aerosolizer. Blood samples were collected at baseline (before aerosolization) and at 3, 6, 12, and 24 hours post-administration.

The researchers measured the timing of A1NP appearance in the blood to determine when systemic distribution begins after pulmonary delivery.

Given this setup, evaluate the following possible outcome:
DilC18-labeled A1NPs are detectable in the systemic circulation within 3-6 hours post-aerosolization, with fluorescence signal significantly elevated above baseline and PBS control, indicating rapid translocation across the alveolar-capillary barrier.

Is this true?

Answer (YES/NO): YES